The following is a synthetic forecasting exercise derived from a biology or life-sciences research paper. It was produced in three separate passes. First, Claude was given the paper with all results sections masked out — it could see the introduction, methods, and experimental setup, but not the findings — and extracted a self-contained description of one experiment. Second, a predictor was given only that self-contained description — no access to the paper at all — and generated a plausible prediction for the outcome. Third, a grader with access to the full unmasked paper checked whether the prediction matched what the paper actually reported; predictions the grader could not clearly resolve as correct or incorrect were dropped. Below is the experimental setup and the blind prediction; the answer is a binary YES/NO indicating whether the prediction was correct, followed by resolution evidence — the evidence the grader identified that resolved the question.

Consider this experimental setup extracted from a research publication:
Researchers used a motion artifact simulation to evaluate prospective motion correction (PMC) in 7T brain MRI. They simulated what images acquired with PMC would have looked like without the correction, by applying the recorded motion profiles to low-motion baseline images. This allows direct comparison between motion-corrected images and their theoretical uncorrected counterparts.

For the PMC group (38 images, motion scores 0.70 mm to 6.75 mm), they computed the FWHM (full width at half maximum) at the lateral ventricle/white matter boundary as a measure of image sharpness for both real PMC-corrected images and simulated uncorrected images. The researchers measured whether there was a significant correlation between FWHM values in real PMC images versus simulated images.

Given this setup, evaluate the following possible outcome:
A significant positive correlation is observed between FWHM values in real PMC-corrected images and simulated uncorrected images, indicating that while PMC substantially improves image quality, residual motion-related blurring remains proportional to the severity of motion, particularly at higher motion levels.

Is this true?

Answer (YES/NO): NO